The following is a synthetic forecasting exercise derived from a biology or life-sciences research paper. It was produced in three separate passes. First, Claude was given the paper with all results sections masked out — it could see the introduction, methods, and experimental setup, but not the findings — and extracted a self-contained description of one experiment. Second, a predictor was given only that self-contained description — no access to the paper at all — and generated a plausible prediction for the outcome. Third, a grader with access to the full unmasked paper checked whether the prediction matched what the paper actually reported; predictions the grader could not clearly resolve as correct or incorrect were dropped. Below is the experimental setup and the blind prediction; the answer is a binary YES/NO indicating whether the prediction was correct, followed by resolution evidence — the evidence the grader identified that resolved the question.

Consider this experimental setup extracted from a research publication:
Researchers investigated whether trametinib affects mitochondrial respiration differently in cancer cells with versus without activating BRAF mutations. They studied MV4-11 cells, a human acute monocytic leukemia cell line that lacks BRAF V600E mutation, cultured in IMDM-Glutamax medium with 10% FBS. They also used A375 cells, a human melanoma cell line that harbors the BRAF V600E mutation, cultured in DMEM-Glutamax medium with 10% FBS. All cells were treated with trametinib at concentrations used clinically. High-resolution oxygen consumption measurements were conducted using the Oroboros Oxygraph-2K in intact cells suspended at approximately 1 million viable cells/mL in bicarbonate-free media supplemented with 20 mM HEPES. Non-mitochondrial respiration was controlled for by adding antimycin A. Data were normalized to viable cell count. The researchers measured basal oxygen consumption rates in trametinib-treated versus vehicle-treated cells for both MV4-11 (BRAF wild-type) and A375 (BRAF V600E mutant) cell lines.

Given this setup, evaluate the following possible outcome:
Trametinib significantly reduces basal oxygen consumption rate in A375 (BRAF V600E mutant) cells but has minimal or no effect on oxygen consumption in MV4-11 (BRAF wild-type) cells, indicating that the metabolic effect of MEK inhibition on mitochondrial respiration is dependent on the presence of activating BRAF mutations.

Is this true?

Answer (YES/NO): NO